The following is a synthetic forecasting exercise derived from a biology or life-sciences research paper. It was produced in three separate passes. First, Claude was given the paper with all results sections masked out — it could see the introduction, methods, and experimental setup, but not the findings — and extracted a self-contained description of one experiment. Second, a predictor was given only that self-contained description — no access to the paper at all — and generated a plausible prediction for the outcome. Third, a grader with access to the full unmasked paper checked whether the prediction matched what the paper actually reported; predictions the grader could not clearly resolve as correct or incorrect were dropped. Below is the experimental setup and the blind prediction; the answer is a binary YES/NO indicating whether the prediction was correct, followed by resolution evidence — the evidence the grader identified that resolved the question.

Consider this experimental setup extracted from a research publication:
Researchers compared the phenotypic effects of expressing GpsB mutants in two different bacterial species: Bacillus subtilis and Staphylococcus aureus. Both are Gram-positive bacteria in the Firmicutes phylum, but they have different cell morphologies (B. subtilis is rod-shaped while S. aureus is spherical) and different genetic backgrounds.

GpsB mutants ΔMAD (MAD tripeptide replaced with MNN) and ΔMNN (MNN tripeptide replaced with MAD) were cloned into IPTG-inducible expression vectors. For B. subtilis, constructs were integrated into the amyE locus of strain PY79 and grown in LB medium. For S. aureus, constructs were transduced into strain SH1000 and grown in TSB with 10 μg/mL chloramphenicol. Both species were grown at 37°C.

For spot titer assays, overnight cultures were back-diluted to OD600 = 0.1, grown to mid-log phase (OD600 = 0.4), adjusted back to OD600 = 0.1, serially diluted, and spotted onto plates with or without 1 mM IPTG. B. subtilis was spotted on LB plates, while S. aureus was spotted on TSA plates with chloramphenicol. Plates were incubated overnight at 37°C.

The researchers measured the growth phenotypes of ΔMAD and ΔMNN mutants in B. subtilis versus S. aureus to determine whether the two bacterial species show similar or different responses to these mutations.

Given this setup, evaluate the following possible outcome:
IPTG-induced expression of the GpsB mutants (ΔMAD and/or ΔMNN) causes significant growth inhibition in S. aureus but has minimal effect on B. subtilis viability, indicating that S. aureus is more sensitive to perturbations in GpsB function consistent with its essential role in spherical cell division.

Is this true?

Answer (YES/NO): NO